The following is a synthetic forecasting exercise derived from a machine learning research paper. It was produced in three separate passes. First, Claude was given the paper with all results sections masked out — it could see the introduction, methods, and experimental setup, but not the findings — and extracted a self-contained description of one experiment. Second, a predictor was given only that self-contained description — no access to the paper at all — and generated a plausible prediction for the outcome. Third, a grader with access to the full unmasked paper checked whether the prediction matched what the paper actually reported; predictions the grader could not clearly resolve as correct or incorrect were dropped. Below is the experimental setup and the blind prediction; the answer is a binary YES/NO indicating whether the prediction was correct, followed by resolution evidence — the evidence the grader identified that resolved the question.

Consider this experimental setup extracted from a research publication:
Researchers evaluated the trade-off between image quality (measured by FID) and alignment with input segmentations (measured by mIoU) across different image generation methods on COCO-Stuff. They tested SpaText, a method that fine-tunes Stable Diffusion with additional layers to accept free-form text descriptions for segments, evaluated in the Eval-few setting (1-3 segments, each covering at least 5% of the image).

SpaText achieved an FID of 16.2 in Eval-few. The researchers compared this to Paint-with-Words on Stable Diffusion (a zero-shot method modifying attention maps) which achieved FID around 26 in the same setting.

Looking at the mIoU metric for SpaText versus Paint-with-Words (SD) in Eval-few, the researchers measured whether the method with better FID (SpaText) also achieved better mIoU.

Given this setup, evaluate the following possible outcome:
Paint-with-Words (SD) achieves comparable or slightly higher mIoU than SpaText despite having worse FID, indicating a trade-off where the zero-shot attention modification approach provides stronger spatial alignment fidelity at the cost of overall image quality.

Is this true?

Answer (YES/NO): NO